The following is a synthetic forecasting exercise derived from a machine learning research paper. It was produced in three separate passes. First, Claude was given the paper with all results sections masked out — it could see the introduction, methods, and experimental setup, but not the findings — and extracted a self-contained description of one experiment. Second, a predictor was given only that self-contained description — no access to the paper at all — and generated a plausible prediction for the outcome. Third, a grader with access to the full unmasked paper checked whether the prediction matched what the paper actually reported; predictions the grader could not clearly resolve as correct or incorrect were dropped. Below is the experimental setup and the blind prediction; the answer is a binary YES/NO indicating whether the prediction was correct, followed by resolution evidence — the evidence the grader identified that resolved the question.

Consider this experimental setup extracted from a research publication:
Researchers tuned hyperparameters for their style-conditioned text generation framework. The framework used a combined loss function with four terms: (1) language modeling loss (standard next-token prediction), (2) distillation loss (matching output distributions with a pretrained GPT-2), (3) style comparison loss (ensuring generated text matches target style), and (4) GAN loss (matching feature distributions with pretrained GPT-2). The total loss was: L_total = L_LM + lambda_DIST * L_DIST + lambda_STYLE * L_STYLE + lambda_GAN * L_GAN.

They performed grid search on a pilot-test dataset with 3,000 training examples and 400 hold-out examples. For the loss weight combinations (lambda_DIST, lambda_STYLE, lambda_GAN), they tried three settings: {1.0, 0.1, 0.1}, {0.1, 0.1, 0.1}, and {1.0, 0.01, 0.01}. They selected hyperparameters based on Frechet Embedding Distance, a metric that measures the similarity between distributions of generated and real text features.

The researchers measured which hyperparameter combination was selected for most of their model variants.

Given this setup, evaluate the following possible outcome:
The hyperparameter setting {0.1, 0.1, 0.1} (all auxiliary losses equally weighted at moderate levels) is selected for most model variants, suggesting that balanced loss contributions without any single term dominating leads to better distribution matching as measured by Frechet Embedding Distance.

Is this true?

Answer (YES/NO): NO